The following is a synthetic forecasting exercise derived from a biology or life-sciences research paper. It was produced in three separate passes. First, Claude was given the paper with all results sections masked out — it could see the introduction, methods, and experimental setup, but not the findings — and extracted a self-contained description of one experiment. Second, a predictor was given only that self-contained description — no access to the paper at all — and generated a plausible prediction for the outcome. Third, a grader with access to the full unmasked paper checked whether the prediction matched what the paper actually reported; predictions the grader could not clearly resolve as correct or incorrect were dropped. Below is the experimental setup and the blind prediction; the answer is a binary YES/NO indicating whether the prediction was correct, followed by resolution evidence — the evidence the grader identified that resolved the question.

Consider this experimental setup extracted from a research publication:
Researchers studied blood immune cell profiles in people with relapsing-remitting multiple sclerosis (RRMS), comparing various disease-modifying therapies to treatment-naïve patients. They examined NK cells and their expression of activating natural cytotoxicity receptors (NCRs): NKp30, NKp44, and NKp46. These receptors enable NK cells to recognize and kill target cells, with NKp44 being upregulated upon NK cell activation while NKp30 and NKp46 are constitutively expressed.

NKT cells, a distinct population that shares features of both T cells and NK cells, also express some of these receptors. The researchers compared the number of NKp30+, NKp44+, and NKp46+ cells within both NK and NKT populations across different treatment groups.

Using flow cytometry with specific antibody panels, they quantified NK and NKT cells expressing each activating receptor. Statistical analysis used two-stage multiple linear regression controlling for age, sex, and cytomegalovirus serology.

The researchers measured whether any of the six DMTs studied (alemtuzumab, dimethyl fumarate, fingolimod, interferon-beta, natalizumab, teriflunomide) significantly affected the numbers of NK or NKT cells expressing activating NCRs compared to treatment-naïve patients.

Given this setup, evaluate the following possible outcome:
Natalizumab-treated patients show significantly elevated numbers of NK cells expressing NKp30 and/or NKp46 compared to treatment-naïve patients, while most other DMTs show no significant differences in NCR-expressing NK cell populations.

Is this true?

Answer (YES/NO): NO